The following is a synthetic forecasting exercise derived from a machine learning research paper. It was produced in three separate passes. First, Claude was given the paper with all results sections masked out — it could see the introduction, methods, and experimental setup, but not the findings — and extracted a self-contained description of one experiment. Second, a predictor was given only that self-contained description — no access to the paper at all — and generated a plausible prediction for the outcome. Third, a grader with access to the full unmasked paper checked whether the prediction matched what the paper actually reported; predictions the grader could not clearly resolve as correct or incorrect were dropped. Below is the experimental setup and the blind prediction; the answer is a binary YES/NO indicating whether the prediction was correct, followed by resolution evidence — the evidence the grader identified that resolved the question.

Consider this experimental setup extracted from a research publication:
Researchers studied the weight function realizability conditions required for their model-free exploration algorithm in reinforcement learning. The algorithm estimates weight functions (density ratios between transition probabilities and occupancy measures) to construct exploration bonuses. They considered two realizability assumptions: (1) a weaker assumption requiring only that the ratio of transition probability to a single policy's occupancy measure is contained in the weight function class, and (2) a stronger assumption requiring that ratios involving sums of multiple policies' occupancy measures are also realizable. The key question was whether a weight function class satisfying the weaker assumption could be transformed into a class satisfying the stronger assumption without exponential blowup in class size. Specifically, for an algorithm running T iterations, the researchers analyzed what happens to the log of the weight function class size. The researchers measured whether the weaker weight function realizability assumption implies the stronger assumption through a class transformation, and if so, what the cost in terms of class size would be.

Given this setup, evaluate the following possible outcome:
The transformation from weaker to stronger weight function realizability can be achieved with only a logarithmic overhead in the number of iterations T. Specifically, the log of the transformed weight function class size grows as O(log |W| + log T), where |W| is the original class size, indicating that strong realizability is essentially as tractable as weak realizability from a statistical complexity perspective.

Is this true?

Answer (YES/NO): NO